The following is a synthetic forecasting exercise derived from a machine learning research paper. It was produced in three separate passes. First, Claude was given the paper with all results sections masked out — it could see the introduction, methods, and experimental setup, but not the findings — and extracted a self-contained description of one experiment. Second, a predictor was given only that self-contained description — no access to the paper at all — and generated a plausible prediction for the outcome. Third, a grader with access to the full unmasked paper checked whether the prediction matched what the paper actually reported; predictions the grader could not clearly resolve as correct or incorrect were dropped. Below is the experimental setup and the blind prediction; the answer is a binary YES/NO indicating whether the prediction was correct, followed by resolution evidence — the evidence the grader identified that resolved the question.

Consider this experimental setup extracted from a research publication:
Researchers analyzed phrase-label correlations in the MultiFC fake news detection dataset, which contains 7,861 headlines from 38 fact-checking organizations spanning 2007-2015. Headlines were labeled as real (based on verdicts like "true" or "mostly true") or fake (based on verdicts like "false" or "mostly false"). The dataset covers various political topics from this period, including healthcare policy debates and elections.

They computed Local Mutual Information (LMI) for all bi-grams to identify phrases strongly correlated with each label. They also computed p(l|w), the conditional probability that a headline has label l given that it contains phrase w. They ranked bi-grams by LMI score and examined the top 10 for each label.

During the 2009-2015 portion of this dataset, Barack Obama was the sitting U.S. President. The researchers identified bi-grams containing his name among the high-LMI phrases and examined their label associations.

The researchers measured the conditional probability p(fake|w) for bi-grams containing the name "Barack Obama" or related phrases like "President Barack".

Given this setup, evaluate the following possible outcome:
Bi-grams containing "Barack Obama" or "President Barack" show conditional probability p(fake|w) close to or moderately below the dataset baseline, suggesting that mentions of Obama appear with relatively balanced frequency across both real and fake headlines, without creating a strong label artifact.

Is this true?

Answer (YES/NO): NO